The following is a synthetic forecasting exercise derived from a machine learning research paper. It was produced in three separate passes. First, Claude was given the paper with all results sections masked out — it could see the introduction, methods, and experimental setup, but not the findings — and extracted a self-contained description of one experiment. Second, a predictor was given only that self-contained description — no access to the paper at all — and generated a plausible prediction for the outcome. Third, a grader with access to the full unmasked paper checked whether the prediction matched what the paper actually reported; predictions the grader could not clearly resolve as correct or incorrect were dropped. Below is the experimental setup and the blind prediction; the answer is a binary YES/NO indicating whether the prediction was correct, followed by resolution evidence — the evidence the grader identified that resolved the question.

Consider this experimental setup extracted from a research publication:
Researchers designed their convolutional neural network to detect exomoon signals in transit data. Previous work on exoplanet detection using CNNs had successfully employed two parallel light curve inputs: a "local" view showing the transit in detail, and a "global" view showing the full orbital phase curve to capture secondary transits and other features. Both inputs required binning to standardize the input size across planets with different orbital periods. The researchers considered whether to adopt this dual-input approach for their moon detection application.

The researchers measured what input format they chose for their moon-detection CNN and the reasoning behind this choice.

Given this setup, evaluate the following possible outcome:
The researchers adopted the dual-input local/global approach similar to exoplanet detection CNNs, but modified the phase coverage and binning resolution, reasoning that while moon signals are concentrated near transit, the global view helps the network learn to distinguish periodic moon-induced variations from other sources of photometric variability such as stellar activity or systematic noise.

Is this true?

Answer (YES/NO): NO